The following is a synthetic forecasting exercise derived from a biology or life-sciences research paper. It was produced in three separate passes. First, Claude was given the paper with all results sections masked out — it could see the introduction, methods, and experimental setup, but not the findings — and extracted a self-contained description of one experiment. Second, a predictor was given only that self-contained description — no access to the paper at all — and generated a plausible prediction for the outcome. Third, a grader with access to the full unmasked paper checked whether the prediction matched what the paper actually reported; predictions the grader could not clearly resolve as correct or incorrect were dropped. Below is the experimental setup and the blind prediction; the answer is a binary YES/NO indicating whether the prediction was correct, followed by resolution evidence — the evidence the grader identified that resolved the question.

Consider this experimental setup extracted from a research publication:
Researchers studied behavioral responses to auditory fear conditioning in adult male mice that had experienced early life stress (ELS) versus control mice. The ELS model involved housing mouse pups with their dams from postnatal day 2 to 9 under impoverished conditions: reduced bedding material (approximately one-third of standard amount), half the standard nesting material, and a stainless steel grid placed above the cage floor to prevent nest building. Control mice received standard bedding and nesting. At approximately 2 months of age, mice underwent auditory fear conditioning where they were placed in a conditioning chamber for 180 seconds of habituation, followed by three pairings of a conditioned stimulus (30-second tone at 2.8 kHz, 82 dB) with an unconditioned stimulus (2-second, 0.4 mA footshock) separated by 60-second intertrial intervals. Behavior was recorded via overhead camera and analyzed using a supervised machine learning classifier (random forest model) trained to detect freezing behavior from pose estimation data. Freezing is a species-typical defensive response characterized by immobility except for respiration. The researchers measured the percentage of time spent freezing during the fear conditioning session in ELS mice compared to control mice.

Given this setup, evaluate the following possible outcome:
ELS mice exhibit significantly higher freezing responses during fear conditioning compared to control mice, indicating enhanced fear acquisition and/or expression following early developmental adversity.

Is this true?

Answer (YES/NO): NO